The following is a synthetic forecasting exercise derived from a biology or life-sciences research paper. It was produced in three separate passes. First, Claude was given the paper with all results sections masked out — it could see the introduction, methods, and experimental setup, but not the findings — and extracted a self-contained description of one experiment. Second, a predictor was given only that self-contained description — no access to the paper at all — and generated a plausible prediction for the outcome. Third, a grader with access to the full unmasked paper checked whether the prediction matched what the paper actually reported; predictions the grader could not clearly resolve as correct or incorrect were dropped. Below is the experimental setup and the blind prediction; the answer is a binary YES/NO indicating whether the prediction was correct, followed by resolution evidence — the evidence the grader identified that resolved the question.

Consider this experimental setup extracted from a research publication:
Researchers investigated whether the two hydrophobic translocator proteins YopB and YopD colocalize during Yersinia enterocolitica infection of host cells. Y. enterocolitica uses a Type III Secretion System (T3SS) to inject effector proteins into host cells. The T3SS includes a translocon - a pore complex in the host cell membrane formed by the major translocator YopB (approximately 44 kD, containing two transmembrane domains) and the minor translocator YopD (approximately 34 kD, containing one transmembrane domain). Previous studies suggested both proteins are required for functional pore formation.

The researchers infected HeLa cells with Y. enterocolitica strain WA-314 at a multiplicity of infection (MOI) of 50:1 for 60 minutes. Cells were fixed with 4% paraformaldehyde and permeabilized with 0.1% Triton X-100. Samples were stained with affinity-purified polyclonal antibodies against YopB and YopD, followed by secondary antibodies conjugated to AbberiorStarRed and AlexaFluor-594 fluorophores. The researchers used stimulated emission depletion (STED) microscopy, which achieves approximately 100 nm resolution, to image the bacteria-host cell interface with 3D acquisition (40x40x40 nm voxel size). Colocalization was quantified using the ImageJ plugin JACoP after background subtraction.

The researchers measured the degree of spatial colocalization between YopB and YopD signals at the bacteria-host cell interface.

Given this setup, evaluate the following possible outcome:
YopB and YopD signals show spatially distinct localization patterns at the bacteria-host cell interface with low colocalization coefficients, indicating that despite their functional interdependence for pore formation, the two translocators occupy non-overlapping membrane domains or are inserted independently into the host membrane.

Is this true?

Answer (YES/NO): NO